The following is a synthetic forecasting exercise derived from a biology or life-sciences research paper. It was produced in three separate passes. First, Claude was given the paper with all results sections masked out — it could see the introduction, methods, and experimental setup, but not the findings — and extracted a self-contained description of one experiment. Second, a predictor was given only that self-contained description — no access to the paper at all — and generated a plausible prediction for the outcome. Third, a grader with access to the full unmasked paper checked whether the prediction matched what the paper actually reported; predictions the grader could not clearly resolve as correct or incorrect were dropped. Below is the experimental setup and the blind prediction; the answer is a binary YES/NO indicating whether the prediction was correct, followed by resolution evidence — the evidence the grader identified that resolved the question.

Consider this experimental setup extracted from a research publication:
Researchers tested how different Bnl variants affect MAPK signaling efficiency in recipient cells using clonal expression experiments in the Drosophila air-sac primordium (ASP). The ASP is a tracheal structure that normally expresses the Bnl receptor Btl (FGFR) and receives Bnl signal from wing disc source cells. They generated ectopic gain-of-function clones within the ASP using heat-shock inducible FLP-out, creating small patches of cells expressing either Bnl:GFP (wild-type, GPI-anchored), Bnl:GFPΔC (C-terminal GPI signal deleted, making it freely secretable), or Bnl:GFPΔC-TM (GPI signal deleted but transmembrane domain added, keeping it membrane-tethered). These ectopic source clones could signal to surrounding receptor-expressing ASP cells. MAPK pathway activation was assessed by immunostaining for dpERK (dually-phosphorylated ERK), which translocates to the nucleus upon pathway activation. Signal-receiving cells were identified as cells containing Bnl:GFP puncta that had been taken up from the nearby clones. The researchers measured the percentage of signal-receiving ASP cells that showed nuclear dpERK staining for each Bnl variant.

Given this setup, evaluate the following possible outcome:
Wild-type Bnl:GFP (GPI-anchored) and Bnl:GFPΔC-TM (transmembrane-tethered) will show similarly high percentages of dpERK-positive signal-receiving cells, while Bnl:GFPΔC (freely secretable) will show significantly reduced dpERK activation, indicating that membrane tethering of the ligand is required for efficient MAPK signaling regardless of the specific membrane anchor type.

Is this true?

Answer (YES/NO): YES